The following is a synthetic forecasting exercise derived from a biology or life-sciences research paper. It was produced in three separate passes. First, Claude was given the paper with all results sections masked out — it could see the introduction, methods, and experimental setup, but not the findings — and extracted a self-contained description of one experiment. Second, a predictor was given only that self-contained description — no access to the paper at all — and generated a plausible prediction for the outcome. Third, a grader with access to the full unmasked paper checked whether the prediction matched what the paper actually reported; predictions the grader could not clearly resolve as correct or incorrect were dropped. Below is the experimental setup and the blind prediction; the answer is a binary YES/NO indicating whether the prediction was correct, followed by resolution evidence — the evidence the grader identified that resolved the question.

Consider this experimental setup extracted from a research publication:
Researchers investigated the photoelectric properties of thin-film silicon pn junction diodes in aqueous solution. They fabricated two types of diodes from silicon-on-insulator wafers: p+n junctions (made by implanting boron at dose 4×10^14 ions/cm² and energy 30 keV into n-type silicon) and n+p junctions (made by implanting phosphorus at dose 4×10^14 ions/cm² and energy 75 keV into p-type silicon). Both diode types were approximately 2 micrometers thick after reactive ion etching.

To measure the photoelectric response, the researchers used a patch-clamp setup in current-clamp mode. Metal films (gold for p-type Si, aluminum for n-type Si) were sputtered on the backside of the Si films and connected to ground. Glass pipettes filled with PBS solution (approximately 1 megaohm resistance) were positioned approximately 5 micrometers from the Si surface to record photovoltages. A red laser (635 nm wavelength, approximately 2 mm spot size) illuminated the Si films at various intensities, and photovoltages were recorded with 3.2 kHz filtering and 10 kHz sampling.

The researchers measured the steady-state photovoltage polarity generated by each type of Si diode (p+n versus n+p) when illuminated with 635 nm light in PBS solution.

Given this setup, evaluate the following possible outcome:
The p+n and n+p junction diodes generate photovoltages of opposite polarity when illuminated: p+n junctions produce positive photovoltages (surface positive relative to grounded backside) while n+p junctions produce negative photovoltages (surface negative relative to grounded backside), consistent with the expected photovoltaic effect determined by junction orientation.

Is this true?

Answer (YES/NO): NO